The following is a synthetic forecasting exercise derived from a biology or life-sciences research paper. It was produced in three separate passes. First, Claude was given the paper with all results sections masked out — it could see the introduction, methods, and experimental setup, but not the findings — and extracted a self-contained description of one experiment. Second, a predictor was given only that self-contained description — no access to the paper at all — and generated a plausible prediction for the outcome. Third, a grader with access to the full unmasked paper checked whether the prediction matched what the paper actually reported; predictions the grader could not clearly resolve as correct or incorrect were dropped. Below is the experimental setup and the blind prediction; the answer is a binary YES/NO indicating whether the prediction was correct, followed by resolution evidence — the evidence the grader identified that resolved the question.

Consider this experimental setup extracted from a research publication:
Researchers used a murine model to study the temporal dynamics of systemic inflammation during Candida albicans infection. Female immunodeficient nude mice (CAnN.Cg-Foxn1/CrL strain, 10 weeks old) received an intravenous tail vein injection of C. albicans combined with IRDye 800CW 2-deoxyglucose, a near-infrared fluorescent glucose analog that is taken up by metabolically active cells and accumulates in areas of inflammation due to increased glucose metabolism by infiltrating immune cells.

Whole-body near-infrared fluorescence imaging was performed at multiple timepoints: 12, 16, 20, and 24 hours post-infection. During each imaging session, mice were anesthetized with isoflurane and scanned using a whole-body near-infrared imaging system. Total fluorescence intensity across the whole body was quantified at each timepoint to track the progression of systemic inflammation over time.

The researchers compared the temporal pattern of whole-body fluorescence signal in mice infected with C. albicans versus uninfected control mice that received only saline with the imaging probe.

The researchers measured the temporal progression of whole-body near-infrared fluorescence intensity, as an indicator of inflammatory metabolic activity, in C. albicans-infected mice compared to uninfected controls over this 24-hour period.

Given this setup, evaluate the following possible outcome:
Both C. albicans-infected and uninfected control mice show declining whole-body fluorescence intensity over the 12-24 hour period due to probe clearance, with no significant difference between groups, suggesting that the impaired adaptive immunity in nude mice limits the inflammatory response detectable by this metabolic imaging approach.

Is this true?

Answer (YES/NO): NO